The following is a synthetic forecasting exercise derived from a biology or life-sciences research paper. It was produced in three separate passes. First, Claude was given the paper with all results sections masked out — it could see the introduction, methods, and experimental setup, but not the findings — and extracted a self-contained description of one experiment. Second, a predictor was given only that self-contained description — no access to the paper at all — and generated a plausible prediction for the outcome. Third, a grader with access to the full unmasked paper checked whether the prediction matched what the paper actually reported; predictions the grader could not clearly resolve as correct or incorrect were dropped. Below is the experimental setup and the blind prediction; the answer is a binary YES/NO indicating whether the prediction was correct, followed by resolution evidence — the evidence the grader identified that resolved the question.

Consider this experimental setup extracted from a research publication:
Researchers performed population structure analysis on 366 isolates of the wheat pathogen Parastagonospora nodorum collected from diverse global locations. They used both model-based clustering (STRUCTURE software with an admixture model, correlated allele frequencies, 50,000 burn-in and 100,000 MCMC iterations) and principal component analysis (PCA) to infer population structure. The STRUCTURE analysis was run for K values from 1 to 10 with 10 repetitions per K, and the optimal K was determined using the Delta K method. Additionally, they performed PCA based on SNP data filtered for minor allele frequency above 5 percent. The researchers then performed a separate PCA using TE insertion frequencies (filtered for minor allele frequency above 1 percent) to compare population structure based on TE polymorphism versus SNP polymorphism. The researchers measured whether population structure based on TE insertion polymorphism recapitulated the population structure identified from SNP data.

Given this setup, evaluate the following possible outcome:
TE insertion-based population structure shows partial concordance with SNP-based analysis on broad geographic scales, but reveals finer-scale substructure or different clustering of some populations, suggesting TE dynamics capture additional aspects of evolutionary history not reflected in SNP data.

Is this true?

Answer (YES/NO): NO